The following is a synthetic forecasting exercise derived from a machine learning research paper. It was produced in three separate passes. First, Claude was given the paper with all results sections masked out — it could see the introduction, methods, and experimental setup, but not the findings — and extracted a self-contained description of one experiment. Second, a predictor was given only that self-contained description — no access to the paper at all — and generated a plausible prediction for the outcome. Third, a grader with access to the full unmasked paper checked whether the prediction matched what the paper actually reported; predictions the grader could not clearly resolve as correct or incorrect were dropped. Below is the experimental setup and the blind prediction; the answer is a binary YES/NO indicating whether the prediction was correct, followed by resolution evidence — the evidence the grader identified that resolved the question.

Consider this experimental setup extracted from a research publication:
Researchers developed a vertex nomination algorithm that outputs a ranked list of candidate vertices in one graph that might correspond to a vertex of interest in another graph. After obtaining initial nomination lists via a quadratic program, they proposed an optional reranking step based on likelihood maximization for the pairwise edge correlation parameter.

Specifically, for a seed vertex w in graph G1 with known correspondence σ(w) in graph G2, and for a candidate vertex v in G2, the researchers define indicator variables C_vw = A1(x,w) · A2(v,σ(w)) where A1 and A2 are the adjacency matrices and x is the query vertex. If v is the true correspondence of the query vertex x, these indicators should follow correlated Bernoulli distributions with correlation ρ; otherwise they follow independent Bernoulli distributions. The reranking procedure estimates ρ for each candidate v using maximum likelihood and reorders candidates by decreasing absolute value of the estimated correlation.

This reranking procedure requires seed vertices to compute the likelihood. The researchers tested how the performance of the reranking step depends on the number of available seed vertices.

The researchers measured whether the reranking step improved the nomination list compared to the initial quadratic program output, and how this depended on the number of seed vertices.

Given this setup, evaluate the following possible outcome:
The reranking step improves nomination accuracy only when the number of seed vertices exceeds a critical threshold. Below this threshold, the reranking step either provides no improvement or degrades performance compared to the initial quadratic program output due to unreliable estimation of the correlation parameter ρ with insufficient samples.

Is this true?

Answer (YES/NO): NO